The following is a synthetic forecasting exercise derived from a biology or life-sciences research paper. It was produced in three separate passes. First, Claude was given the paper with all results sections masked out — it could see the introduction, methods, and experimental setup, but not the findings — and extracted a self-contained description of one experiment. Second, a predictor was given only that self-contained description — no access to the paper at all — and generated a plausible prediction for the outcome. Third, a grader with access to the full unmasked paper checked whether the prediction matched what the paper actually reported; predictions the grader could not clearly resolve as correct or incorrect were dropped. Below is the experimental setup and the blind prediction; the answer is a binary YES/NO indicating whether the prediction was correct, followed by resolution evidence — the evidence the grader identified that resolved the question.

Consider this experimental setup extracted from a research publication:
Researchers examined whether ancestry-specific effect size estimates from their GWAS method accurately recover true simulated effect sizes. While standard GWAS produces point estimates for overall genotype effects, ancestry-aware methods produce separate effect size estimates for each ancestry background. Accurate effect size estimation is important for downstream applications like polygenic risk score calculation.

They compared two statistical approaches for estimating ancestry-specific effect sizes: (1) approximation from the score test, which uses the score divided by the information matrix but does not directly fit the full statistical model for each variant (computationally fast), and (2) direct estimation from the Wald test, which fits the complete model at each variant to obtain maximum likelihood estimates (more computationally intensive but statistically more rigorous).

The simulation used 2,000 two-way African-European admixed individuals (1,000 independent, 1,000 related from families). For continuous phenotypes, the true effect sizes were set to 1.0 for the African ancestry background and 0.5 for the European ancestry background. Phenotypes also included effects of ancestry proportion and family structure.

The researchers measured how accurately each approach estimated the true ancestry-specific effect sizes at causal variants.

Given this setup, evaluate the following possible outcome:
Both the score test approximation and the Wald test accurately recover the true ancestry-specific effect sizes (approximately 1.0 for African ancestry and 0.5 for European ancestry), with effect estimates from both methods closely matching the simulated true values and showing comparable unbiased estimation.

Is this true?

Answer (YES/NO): YES